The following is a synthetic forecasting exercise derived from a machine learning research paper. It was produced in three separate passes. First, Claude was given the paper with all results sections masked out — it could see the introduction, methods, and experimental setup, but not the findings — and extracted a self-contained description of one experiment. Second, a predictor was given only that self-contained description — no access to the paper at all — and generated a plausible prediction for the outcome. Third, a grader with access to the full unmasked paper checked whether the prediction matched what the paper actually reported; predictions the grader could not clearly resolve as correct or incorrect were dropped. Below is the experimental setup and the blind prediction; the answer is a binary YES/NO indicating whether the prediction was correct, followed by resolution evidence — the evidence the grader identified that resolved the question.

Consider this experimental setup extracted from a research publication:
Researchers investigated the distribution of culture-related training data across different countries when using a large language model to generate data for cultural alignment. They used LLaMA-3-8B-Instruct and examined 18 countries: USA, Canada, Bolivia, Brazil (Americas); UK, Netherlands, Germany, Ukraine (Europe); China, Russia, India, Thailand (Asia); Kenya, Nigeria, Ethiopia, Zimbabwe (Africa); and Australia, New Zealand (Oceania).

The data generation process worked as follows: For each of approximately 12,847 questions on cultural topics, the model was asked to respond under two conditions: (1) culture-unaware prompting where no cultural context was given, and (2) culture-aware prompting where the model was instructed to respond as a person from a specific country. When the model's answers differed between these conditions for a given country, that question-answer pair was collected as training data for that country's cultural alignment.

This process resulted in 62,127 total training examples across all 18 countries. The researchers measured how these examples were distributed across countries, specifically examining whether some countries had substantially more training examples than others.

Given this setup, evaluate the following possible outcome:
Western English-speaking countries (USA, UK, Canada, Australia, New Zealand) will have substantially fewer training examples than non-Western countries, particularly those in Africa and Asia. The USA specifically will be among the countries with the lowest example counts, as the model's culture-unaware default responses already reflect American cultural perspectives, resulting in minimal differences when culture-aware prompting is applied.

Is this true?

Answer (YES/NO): YES